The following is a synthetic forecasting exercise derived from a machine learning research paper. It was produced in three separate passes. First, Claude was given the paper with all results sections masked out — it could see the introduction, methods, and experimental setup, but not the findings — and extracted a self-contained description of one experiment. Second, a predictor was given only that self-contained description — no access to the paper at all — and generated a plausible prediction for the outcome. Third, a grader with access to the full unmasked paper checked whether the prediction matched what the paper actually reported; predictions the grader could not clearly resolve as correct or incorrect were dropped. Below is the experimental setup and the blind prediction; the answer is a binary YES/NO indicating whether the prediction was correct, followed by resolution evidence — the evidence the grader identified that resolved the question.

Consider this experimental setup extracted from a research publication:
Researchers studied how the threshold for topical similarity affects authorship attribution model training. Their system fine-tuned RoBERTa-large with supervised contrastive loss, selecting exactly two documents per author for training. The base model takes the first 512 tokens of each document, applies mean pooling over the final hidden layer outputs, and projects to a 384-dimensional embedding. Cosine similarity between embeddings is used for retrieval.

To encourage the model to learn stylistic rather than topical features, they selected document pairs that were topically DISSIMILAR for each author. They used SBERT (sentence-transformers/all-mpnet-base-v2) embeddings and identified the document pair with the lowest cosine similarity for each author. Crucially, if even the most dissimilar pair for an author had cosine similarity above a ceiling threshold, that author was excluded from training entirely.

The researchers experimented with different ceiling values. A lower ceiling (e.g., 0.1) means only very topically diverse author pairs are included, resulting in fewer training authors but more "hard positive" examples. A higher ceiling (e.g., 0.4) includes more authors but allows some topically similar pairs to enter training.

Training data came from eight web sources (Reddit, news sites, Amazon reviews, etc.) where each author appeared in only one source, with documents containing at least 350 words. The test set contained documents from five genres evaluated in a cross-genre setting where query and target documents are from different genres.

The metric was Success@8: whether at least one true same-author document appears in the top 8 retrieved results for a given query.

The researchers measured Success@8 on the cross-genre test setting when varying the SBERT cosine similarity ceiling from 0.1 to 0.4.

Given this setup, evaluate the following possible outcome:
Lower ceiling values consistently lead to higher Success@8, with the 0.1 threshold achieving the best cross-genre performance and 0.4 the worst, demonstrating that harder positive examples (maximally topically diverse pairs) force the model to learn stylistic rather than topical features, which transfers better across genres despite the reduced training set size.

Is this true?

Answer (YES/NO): YES